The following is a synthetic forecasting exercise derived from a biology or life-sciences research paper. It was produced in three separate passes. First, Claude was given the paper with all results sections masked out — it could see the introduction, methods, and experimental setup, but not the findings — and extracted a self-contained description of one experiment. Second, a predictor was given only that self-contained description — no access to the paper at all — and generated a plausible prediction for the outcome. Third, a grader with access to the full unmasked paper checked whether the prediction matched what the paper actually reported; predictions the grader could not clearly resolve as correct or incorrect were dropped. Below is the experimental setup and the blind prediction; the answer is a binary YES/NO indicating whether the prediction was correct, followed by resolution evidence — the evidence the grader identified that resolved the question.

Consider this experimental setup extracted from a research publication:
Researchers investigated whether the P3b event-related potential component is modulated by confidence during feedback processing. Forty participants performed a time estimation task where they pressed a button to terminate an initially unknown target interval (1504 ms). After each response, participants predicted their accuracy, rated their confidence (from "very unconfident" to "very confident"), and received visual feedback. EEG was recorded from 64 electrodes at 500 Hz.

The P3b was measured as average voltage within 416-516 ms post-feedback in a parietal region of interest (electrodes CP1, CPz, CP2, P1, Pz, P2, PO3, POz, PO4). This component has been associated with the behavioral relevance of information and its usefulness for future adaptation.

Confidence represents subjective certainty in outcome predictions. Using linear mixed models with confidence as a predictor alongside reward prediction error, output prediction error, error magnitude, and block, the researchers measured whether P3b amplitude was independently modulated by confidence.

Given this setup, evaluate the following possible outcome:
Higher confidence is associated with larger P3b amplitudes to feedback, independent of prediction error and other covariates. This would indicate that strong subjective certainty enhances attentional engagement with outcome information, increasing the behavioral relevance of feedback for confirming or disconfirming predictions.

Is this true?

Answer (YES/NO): NO